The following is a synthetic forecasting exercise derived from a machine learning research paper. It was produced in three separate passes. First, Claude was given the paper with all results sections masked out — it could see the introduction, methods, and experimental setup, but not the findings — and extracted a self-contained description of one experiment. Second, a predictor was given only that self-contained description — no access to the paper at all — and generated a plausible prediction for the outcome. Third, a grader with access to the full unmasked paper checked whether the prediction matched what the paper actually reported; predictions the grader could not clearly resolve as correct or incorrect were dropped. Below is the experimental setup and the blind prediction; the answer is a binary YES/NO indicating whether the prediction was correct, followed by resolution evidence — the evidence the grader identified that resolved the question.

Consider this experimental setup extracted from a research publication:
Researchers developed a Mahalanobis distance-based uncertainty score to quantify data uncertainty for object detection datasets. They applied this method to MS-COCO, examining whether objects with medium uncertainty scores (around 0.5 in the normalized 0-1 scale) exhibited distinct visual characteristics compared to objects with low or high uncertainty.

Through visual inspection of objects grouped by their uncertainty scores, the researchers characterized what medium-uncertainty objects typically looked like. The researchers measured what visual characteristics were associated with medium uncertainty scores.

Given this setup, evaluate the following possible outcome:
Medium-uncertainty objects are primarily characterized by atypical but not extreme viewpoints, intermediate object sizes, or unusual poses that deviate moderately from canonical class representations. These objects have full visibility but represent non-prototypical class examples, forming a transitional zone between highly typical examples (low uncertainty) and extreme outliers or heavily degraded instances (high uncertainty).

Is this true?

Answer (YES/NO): NO